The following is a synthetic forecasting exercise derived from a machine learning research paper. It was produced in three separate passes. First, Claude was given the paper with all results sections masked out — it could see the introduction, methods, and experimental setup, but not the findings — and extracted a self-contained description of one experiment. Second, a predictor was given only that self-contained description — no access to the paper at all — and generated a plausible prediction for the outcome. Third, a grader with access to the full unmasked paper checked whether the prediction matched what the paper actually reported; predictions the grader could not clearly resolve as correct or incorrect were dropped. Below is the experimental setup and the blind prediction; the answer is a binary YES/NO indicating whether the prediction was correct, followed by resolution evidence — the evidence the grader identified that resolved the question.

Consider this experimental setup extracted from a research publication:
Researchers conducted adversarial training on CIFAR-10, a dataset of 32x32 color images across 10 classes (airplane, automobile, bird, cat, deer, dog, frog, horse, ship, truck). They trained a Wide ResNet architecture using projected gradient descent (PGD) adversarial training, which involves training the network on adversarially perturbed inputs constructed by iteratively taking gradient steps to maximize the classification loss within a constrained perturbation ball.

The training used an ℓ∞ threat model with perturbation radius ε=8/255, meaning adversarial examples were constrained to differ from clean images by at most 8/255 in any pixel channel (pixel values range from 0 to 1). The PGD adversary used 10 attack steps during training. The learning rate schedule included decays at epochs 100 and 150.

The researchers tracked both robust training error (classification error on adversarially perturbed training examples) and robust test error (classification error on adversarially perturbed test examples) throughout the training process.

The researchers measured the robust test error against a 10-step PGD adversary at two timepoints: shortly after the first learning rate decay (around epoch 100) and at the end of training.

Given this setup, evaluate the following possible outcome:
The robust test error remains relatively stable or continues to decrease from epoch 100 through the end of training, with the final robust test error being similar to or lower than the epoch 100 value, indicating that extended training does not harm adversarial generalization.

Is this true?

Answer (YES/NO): NO